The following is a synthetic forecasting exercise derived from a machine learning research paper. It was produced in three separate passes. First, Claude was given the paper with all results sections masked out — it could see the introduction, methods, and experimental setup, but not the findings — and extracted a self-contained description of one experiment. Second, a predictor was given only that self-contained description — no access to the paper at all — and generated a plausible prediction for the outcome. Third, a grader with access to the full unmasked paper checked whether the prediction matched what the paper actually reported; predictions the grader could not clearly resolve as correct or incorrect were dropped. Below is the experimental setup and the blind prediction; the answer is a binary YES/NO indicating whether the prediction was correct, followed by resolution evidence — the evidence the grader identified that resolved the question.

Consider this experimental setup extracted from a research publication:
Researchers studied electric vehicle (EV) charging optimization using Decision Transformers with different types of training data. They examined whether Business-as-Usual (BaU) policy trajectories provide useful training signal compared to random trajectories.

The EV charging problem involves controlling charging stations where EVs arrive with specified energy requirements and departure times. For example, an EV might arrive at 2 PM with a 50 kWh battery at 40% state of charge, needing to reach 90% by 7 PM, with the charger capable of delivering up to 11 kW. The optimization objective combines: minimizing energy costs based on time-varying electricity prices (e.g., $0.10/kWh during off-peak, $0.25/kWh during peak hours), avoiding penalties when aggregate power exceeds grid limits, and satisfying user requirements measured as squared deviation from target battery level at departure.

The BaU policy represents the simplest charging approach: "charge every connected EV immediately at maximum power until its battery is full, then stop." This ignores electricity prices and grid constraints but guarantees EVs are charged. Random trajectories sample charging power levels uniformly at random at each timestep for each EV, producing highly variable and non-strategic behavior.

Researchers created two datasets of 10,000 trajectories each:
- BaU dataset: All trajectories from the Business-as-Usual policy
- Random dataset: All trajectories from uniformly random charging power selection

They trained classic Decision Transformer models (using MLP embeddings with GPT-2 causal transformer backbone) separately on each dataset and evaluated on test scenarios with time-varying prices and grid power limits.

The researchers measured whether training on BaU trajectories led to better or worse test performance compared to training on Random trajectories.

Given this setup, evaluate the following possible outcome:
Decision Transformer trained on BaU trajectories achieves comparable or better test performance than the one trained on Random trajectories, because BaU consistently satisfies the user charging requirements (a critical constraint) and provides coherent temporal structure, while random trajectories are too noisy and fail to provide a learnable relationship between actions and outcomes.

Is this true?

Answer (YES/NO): YES